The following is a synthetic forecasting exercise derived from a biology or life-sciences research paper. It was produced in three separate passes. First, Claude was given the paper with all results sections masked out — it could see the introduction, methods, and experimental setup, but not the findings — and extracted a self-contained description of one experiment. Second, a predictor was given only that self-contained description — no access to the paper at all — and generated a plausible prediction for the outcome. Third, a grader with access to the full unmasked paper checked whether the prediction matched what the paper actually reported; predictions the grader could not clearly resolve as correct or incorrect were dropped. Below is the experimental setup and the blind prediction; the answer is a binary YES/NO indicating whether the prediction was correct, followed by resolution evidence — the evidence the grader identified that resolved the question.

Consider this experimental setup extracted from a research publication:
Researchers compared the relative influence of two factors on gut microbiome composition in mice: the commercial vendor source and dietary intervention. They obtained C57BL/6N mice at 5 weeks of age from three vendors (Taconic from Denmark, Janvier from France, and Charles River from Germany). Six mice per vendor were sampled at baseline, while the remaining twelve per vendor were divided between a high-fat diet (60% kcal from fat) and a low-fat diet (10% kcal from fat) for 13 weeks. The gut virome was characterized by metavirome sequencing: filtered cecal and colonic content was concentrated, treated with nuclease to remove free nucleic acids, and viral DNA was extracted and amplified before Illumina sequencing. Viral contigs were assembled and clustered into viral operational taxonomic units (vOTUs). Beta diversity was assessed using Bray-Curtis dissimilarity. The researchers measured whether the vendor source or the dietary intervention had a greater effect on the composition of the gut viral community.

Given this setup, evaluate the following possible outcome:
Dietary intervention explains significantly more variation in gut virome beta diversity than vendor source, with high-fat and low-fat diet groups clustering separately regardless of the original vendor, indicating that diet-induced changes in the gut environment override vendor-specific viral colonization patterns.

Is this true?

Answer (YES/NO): NO